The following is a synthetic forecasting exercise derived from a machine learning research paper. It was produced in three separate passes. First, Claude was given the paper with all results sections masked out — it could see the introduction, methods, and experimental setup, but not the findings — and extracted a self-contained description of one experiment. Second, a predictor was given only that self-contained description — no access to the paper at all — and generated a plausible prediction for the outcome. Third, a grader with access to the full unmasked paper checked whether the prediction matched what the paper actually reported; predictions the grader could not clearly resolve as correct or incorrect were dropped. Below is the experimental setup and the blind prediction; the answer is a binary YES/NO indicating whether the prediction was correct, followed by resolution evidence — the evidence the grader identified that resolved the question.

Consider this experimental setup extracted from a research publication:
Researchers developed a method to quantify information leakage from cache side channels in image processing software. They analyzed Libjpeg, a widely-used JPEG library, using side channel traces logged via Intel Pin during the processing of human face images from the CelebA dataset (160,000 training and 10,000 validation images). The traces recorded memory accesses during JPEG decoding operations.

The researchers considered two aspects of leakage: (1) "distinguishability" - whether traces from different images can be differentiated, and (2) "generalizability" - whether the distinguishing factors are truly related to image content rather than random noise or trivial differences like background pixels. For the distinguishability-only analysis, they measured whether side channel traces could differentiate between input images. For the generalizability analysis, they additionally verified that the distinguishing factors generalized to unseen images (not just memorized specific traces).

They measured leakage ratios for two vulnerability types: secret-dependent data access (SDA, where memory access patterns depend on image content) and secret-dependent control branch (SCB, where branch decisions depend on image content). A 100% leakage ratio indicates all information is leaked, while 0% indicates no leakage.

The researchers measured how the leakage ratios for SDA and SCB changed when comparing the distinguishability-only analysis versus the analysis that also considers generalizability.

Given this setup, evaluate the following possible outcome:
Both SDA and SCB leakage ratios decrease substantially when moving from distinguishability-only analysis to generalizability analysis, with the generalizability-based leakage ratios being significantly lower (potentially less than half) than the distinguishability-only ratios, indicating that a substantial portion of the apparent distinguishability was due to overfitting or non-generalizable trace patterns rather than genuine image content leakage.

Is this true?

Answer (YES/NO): NO